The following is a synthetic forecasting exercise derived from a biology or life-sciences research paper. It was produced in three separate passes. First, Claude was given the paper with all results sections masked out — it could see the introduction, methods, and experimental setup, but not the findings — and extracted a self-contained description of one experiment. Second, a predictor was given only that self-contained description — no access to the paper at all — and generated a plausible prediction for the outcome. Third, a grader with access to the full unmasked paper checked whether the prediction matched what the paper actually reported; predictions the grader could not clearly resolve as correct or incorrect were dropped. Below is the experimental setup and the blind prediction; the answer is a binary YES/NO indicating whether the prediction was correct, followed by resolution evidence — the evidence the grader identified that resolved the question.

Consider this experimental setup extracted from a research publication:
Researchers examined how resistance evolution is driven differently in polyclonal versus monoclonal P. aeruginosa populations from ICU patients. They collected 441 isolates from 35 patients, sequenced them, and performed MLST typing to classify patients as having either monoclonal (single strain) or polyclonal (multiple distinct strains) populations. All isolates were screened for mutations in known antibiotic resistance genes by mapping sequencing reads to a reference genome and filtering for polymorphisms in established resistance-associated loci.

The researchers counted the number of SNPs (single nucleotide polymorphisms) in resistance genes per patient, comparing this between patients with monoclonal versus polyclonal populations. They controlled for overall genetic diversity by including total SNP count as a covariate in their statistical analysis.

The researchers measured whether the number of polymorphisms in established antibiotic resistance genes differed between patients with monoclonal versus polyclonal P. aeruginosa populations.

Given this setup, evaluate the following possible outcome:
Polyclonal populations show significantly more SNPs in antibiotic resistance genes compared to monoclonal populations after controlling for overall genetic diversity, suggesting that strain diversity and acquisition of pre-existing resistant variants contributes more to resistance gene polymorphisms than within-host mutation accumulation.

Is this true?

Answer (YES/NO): NO